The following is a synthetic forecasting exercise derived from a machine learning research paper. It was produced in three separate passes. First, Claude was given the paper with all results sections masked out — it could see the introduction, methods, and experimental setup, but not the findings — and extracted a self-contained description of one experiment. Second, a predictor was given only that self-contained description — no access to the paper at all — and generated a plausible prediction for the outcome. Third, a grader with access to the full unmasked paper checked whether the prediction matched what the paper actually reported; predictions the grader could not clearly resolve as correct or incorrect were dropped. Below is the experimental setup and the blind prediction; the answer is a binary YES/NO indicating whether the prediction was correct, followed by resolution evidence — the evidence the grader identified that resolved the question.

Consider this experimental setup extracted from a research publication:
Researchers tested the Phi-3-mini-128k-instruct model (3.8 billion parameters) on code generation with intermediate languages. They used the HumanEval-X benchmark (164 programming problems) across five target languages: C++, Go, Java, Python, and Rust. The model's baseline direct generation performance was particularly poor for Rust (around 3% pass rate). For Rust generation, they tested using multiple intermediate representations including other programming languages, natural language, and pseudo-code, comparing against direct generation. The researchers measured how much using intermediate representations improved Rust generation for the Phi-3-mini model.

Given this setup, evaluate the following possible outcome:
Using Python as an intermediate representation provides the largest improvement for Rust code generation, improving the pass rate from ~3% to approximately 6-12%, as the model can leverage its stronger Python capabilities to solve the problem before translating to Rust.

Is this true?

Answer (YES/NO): NO